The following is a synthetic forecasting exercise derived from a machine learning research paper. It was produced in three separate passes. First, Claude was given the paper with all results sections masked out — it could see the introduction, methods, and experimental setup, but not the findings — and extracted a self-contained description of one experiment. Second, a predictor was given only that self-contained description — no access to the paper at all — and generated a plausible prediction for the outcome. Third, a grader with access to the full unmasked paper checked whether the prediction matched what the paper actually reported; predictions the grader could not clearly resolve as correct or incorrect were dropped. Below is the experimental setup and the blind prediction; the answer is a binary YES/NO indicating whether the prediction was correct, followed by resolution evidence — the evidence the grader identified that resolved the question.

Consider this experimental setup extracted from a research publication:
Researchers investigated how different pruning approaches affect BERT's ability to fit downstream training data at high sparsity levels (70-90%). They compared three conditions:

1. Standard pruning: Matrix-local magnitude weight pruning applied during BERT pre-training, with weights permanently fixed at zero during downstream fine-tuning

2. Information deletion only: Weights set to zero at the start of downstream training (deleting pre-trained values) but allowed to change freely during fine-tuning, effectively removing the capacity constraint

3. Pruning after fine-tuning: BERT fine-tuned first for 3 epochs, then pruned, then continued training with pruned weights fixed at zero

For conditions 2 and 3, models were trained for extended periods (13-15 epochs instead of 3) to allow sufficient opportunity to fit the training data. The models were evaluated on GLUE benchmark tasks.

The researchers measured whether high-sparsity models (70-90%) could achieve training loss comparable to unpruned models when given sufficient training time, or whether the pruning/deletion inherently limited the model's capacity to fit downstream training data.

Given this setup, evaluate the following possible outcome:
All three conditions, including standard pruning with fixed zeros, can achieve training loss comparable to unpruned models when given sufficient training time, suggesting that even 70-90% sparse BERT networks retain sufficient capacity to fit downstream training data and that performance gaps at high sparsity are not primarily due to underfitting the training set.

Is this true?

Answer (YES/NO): NO